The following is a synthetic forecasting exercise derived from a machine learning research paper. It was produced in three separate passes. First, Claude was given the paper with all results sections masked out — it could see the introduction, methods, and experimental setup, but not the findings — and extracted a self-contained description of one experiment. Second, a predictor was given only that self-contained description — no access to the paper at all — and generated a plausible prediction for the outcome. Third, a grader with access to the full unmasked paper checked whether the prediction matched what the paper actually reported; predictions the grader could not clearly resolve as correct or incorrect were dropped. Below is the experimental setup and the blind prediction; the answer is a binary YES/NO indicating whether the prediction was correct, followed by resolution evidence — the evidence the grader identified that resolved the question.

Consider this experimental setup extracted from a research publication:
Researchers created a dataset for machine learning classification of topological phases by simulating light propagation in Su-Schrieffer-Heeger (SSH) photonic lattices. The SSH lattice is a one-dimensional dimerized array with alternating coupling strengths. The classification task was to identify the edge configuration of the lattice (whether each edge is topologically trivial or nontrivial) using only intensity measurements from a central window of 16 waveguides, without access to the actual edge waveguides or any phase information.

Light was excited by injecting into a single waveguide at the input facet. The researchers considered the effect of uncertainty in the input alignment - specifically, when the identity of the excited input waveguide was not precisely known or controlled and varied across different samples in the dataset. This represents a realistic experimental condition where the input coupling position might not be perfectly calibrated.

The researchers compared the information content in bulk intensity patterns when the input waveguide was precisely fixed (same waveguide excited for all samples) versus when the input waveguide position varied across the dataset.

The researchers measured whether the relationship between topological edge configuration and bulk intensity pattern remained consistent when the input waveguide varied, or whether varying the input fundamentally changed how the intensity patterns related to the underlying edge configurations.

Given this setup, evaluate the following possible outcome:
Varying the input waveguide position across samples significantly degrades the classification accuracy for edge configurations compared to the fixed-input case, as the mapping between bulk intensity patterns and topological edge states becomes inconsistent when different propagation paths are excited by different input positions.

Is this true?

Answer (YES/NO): NO